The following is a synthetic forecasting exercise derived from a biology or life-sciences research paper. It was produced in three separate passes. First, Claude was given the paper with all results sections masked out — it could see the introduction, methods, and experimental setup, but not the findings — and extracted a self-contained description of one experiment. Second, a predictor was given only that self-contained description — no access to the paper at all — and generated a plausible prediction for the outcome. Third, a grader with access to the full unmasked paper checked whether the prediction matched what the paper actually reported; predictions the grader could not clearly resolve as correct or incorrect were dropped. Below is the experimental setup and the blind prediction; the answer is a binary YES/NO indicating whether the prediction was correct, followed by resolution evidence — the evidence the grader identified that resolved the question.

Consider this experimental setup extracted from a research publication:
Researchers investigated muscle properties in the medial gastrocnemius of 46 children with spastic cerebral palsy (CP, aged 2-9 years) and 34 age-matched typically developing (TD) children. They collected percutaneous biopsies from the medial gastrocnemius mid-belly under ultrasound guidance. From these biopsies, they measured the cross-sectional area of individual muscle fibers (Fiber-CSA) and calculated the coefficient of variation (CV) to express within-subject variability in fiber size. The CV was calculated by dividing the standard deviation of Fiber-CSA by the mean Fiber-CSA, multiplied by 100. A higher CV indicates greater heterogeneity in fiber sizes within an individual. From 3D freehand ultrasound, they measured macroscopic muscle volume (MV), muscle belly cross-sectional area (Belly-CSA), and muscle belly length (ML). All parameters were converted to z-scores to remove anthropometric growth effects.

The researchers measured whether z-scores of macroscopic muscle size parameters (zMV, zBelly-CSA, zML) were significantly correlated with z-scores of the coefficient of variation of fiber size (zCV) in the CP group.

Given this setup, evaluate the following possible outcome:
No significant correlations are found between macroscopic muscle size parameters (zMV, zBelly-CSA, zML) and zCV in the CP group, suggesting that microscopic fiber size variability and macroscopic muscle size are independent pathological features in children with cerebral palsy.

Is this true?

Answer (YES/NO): YES